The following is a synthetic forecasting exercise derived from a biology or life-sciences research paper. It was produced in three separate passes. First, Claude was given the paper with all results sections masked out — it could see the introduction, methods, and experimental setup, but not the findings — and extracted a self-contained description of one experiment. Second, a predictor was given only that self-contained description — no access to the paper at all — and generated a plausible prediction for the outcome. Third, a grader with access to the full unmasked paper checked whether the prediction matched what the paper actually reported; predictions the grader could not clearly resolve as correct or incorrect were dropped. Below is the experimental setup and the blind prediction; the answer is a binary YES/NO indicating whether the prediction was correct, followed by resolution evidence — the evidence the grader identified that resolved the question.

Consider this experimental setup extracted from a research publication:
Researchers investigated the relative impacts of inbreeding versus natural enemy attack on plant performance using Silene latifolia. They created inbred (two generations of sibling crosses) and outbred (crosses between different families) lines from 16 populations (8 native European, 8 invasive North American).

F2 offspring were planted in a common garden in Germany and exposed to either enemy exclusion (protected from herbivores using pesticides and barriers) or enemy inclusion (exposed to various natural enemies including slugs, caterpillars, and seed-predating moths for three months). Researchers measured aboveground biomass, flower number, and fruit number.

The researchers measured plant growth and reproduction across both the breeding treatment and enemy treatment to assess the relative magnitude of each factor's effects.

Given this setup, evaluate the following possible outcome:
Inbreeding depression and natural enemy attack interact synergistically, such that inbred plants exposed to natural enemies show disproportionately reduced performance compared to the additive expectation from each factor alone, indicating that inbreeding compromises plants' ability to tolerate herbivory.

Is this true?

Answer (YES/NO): NO